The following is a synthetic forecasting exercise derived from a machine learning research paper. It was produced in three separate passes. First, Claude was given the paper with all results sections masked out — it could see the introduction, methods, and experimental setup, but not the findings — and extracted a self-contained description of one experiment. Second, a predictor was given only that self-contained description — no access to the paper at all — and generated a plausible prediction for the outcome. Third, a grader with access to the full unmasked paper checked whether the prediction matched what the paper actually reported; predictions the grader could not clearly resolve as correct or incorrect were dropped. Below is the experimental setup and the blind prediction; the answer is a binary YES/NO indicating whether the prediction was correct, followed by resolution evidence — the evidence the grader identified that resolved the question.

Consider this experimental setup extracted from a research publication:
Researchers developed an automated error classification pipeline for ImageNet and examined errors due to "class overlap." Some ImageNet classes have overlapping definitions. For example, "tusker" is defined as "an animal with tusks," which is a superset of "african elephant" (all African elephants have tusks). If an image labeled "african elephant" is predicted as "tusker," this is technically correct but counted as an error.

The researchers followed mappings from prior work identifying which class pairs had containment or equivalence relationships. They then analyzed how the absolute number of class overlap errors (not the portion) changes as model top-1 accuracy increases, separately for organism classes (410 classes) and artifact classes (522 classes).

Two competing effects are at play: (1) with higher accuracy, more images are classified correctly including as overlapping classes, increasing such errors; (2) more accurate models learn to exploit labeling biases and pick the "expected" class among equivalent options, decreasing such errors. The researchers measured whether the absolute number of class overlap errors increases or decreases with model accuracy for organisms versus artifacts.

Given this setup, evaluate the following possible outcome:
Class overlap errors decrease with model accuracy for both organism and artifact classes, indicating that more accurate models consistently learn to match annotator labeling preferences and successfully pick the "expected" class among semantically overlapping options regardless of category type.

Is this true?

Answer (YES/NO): NO